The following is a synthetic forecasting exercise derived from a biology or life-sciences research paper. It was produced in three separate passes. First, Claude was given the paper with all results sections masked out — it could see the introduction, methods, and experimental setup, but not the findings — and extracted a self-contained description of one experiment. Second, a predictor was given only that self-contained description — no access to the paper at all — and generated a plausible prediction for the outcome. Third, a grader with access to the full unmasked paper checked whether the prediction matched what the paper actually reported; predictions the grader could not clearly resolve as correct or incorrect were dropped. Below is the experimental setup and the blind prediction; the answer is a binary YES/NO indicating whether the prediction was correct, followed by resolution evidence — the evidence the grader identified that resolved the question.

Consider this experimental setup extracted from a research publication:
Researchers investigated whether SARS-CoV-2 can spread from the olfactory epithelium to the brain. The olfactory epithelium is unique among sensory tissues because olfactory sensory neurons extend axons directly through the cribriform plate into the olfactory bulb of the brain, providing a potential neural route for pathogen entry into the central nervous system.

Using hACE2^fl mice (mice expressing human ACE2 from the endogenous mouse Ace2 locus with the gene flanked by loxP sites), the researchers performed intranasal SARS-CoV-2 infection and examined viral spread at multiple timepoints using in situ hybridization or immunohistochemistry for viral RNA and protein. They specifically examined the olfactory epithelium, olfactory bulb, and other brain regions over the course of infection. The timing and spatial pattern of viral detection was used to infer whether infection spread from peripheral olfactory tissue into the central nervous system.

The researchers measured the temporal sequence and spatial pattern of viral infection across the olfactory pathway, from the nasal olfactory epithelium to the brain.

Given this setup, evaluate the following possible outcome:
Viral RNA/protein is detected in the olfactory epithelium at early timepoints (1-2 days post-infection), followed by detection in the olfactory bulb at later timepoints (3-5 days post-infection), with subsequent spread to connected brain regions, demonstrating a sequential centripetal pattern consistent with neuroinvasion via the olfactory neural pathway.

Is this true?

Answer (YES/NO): YES